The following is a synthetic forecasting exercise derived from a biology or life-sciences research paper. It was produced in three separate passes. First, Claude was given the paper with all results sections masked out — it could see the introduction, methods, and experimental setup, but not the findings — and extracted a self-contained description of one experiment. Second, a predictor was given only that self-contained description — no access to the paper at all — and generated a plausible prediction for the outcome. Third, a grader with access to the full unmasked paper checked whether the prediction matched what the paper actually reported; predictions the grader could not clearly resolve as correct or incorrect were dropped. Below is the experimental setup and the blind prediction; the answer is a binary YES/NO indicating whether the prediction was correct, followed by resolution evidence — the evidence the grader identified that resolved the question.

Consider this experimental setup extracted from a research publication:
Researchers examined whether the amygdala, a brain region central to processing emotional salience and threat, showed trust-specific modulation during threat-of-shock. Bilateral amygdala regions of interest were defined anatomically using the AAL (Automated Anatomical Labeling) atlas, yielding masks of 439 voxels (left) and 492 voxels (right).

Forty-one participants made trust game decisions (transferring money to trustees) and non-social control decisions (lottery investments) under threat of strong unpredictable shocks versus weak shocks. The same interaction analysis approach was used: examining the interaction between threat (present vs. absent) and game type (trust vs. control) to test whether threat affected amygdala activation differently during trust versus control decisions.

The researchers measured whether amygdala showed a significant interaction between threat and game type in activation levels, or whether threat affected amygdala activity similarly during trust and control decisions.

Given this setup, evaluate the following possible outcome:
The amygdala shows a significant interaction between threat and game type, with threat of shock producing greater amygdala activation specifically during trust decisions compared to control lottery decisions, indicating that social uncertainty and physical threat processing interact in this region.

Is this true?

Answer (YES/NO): NO